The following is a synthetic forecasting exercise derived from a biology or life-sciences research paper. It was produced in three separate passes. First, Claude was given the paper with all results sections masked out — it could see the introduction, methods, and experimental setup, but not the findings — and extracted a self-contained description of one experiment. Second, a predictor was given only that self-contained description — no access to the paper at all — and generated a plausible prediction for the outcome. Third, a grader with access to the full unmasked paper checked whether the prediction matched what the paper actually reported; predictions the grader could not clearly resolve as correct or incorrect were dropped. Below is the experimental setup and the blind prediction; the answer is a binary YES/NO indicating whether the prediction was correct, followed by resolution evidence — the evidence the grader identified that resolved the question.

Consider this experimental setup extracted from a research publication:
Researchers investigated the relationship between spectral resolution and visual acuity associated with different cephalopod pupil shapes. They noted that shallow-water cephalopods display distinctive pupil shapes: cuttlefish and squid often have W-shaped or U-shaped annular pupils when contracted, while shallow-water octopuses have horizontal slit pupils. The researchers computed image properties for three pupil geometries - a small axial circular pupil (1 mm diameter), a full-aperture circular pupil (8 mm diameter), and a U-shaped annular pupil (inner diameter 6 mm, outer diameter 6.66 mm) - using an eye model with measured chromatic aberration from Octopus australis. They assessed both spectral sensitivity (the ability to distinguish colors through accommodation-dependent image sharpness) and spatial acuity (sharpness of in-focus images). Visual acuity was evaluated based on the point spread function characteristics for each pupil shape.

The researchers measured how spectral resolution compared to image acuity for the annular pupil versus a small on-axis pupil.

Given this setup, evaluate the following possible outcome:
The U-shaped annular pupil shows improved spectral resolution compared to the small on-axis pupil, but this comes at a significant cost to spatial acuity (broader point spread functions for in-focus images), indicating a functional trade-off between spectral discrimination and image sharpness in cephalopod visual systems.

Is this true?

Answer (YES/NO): YES